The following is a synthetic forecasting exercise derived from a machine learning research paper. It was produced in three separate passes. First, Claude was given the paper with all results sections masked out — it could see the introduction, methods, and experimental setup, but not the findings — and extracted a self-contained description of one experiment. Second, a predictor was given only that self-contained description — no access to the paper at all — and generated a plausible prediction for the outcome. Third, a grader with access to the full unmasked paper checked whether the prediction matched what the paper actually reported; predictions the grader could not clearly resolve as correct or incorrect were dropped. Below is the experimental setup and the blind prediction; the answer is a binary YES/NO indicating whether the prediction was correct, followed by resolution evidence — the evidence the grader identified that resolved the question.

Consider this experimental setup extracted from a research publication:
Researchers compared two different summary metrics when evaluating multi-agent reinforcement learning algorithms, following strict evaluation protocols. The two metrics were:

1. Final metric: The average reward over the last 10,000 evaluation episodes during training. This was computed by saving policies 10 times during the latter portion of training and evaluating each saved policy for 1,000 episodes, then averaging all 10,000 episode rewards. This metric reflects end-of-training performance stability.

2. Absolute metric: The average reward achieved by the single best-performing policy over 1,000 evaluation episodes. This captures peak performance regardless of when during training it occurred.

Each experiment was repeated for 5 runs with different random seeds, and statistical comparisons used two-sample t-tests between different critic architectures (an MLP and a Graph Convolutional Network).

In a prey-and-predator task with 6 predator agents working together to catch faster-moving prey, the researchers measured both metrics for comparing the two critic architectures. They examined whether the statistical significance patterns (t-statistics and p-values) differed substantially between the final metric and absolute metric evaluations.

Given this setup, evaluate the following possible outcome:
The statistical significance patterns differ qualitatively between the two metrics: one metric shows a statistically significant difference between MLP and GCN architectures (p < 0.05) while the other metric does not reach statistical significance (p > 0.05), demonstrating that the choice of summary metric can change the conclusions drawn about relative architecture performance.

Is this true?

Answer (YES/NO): NO